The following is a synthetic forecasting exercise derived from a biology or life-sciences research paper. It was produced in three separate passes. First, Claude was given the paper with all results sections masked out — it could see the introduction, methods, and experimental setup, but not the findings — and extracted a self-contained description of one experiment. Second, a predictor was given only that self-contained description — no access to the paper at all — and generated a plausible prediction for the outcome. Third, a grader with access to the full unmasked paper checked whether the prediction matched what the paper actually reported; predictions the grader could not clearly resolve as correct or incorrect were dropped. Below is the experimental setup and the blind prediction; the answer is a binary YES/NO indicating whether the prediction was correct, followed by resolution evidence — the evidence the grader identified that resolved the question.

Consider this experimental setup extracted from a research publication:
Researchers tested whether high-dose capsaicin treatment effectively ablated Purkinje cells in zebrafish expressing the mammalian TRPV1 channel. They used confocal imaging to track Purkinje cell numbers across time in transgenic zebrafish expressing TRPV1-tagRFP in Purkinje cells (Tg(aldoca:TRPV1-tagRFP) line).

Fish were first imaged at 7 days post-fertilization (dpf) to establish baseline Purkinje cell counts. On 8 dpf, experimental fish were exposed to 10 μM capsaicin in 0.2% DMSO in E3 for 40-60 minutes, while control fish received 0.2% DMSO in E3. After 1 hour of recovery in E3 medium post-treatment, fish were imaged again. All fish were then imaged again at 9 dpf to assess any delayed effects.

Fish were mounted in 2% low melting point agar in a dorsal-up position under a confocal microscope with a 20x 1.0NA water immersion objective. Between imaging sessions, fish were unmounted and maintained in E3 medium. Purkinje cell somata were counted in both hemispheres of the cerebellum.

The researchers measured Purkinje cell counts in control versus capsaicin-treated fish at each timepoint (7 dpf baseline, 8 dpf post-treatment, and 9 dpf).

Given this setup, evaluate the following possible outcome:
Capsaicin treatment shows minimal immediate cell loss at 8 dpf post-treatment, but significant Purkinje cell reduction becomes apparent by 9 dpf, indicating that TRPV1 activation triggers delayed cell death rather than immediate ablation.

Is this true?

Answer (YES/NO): NO